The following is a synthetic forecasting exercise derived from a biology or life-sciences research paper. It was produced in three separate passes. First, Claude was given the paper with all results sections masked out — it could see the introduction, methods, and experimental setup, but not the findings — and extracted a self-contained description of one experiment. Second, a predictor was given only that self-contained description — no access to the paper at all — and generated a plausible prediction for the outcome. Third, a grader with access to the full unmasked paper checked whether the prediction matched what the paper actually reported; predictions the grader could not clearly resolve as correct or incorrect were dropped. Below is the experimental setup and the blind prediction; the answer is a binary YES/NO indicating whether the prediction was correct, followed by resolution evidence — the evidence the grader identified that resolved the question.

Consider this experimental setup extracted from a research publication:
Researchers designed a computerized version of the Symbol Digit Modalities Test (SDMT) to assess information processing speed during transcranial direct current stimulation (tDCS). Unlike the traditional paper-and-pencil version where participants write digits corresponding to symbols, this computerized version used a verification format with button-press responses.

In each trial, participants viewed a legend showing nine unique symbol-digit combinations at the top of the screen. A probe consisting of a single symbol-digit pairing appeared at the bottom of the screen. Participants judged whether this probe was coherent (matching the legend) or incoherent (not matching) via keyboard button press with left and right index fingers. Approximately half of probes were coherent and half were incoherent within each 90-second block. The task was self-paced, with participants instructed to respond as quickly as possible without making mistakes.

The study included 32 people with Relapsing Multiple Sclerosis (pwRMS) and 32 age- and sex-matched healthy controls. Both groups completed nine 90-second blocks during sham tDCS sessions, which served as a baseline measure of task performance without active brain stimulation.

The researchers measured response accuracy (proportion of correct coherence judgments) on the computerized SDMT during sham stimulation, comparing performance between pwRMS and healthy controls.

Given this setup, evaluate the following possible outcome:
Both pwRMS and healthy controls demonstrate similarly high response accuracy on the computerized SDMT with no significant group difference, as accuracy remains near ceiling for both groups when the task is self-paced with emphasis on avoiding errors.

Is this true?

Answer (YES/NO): YES